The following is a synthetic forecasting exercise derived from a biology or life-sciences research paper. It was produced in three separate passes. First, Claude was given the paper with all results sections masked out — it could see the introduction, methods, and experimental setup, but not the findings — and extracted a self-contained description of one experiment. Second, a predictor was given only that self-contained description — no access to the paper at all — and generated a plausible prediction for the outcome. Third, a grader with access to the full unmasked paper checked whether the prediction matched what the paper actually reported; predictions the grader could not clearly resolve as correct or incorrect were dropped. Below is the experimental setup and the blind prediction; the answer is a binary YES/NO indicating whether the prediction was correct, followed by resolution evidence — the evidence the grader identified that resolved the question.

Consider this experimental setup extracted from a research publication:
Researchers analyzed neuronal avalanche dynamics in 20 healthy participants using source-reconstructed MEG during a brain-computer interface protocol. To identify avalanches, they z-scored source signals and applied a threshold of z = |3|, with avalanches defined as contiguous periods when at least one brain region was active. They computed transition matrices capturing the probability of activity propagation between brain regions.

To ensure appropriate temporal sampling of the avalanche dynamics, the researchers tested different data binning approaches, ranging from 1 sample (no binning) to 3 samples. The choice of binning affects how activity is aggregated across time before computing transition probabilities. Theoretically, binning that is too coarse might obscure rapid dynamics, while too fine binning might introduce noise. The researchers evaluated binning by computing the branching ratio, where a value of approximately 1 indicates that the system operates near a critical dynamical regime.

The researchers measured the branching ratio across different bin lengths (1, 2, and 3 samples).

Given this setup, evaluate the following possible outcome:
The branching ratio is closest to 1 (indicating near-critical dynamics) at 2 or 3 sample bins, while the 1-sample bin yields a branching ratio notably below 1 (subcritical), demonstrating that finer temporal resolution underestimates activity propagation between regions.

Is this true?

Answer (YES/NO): NO